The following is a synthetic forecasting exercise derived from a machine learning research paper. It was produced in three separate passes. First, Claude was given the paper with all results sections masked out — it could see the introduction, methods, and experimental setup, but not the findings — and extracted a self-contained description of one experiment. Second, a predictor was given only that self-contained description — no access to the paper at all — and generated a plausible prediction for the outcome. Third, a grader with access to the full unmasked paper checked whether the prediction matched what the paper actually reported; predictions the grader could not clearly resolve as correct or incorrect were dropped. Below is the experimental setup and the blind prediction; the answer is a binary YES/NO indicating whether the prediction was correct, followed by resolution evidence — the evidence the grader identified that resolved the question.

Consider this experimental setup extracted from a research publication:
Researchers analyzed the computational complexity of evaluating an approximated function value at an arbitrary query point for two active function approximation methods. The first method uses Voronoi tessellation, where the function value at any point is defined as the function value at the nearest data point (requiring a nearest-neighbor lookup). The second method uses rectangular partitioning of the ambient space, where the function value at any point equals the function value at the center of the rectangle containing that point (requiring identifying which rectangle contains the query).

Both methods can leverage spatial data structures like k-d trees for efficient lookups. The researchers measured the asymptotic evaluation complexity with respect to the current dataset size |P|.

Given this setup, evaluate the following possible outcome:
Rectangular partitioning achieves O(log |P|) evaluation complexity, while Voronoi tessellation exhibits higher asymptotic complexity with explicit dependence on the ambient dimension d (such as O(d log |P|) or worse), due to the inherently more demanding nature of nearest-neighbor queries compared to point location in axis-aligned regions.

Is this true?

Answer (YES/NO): NO